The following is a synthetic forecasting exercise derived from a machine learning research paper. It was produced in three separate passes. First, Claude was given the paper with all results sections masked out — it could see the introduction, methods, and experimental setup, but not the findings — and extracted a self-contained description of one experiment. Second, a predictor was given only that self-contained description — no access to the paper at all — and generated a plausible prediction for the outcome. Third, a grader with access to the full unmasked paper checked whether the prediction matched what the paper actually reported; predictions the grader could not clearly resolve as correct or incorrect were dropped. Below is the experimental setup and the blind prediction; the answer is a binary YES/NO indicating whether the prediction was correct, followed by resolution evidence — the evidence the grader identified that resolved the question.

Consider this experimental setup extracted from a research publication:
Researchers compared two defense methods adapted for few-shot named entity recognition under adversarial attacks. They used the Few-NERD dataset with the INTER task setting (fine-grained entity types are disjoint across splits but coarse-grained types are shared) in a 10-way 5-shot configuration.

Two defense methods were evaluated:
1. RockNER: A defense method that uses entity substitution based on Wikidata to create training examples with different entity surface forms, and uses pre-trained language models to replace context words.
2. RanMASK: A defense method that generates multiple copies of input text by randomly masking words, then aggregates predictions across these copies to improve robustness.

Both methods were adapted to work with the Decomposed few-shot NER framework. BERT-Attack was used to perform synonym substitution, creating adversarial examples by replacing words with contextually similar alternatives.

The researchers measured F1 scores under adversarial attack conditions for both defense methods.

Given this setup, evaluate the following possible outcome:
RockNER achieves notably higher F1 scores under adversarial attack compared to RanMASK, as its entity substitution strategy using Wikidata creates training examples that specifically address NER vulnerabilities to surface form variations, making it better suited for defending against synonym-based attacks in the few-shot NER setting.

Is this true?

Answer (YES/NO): NO